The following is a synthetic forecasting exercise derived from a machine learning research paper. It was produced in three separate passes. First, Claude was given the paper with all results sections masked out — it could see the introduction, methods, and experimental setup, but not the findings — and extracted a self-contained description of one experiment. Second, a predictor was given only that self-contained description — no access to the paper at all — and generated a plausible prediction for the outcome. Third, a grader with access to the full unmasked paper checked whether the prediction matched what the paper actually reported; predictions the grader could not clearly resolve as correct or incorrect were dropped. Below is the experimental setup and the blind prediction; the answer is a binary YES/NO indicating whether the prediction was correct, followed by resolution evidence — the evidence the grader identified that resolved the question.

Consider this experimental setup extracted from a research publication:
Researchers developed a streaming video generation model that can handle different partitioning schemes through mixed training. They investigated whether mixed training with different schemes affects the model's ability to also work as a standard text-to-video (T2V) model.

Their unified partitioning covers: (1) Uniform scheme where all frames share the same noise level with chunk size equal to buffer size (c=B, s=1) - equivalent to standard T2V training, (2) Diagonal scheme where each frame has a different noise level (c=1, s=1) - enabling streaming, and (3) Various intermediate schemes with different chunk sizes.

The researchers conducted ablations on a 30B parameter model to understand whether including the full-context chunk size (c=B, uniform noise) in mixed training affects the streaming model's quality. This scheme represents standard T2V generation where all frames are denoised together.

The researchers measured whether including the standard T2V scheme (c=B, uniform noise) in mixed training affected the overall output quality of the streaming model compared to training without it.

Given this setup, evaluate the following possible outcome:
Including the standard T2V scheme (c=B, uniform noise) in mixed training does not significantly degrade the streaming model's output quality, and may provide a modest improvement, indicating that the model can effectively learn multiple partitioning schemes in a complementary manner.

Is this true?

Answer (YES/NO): YES